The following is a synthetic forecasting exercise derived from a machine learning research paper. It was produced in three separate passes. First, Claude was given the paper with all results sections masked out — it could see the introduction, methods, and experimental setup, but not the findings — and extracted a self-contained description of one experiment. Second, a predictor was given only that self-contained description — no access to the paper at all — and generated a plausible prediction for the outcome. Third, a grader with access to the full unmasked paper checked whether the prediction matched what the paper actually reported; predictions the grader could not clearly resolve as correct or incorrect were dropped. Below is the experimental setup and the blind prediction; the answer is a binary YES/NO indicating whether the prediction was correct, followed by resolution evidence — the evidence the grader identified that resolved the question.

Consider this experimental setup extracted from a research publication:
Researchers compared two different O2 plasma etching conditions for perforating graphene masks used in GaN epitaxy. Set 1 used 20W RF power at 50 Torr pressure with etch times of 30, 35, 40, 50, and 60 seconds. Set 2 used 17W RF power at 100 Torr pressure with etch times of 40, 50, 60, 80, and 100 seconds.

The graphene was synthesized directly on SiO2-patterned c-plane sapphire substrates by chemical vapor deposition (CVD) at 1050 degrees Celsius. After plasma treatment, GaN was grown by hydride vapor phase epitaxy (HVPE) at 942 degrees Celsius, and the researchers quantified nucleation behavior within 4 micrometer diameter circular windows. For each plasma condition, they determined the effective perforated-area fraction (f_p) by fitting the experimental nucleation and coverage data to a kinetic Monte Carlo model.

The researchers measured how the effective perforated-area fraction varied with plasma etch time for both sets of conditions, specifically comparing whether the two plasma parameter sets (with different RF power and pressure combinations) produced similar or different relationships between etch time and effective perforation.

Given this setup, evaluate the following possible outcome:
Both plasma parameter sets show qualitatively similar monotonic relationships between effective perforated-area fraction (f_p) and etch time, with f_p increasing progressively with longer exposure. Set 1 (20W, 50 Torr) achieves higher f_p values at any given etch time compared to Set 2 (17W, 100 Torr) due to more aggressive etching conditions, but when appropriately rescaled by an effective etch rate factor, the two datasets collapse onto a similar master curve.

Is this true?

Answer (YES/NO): NO